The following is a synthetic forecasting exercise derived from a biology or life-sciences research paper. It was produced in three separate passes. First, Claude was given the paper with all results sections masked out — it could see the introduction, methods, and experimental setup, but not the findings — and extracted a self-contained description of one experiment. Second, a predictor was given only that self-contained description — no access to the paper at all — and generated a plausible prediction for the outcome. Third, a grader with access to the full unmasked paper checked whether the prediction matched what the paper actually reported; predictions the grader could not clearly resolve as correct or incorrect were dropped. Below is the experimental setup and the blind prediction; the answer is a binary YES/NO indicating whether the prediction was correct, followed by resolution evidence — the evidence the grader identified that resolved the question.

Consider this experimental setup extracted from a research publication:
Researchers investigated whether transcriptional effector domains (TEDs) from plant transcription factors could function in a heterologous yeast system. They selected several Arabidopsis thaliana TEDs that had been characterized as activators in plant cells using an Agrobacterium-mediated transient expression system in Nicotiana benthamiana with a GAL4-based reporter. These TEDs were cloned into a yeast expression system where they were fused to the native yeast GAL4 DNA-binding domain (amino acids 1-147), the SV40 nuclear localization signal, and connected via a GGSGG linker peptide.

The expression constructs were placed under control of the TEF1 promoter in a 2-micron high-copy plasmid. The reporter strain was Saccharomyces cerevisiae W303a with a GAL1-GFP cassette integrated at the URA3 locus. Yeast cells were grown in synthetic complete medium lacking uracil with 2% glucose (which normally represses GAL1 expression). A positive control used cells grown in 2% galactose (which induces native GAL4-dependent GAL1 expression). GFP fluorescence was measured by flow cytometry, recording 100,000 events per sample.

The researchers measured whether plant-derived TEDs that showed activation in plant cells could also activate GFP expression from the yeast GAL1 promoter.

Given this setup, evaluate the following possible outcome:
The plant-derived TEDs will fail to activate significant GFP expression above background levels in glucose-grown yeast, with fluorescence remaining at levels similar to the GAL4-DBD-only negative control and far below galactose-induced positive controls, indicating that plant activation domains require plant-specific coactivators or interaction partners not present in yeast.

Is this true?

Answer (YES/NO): NO